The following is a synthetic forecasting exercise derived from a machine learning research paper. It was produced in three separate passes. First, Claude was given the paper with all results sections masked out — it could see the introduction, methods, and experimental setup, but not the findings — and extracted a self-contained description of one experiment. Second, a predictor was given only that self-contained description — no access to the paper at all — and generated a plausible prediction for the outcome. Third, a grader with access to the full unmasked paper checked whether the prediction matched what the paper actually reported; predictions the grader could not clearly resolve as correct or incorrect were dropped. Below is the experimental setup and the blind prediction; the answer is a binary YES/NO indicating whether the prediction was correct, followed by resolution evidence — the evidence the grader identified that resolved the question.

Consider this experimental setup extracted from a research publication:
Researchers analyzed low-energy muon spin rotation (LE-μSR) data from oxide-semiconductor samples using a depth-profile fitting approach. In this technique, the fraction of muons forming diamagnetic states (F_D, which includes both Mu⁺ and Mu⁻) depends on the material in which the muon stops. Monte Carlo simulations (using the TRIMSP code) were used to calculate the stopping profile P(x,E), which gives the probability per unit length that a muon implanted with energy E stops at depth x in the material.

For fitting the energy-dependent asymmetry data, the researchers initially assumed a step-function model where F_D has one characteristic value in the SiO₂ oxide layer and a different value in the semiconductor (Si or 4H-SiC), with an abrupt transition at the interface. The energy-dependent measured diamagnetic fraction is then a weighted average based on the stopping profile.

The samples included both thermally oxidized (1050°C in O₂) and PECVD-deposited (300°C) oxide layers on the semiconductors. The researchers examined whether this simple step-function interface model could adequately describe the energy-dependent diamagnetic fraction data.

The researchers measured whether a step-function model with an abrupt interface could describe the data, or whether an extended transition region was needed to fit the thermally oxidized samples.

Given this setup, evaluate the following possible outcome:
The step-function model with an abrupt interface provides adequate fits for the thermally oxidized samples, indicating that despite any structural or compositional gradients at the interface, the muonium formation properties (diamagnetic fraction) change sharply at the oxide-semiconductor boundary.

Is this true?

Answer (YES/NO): NO